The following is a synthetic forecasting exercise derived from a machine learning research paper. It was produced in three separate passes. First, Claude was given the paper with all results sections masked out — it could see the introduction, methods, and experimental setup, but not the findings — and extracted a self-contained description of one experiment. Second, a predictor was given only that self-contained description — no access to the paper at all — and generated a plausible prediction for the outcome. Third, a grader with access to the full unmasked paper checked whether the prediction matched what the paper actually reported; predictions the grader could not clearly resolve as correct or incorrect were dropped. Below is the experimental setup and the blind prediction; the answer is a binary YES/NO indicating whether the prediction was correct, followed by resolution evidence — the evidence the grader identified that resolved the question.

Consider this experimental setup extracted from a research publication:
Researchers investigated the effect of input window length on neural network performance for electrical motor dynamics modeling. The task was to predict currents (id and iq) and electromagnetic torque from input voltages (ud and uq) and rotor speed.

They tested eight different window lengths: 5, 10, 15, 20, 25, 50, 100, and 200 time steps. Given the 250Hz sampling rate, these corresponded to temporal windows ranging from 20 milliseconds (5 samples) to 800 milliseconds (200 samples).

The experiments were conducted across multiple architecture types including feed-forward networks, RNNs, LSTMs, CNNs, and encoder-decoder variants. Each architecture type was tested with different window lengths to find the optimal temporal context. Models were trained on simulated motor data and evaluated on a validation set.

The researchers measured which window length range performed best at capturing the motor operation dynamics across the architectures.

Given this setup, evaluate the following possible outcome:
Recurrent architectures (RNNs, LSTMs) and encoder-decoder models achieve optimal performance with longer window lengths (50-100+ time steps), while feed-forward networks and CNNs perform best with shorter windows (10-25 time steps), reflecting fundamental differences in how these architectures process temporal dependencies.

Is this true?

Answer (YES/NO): NO